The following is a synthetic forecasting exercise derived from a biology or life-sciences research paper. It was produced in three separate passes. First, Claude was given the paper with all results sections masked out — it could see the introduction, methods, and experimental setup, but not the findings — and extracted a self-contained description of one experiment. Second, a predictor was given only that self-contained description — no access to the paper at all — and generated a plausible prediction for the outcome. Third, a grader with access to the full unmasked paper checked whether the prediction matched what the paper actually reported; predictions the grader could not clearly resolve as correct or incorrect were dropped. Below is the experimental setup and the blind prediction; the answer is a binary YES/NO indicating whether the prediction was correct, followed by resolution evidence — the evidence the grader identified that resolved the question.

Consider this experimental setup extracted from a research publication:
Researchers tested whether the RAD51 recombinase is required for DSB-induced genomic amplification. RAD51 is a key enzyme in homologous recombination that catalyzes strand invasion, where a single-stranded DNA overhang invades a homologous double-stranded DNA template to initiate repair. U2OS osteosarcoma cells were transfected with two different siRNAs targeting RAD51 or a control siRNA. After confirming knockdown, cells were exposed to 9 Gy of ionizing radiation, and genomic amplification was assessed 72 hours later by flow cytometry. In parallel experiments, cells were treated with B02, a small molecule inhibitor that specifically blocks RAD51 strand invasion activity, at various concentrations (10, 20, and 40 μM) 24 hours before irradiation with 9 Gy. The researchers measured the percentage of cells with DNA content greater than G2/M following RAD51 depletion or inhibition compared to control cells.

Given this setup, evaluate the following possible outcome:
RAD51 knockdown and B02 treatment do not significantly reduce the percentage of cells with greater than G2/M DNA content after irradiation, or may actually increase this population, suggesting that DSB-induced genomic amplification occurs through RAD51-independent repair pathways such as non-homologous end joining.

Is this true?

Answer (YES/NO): NO